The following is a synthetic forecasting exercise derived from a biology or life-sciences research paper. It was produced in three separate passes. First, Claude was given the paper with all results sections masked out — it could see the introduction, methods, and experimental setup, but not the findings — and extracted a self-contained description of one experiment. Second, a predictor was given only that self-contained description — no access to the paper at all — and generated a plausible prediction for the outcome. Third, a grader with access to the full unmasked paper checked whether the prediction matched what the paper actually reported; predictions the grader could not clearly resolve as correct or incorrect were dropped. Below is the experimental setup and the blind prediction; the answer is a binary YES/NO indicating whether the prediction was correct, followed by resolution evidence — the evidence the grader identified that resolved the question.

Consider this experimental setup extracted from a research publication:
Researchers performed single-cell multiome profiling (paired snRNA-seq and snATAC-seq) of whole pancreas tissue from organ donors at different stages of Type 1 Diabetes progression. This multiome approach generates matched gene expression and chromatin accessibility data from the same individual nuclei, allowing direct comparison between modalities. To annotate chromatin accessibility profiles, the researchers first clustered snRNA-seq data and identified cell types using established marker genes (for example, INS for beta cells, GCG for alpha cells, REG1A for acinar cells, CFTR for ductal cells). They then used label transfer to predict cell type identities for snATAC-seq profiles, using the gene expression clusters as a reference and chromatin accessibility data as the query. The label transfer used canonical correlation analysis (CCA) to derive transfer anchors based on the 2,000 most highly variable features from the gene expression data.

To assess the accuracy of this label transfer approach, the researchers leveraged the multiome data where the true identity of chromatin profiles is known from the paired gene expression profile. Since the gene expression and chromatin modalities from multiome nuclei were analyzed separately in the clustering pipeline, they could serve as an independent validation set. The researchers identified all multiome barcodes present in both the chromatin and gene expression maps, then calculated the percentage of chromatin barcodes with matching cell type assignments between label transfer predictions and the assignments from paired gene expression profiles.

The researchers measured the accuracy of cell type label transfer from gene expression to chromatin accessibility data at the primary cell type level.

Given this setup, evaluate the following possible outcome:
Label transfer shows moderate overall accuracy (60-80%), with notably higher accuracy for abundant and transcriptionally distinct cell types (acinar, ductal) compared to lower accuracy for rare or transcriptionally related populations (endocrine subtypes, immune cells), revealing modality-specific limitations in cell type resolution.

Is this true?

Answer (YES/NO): NO